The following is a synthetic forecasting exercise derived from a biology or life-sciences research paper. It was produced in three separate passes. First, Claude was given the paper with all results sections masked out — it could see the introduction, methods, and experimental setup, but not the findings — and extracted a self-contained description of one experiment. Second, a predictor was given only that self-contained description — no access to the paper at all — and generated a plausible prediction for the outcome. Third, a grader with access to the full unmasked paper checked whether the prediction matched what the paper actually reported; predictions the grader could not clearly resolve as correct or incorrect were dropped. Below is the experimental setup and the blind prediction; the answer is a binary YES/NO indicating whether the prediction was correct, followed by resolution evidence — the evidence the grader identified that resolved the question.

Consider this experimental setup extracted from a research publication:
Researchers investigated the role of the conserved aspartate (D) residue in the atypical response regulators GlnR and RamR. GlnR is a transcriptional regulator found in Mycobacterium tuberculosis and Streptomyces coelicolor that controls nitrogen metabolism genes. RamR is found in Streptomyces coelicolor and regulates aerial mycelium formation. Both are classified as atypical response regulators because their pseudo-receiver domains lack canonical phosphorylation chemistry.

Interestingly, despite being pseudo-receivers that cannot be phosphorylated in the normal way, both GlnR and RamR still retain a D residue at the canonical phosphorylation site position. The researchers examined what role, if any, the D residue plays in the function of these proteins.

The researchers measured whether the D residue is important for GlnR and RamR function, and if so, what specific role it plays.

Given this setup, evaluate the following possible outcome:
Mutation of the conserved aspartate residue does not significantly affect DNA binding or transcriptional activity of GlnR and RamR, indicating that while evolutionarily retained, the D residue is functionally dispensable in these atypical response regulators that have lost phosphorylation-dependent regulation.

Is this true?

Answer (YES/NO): NO